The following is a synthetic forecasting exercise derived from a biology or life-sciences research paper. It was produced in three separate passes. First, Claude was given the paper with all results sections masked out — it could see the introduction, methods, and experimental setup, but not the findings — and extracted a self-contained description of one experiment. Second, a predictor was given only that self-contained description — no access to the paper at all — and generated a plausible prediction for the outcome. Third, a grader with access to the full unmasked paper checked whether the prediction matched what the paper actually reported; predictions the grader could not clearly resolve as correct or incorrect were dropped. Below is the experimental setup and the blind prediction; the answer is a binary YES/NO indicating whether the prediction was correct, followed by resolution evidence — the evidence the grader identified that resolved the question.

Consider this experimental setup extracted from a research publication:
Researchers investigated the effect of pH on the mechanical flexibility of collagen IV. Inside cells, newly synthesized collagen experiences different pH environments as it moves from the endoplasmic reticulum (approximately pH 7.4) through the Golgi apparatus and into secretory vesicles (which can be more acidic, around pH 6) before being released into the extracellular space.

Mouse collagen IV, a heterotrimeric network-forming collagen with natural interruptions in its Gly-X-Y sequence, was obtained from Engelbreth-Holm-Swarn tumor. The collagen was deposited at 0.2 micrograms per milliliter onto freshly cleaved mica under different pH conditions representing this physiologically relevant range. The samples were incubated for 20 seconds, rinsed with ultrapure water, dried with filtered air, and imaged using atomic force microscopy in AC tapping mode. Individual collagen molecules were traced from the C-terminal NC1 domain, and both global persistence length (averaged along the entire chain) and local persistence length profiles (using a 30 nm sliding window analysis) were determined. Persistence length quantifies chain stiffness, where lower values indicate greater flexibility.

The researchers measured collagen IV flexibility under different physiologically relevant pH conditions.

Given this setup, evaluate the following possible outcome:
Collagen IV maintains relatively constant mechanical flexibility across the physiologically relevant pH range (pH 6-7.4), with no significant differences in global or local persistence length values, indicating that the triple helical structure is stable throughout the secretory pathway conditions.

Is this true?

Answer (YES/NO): YES